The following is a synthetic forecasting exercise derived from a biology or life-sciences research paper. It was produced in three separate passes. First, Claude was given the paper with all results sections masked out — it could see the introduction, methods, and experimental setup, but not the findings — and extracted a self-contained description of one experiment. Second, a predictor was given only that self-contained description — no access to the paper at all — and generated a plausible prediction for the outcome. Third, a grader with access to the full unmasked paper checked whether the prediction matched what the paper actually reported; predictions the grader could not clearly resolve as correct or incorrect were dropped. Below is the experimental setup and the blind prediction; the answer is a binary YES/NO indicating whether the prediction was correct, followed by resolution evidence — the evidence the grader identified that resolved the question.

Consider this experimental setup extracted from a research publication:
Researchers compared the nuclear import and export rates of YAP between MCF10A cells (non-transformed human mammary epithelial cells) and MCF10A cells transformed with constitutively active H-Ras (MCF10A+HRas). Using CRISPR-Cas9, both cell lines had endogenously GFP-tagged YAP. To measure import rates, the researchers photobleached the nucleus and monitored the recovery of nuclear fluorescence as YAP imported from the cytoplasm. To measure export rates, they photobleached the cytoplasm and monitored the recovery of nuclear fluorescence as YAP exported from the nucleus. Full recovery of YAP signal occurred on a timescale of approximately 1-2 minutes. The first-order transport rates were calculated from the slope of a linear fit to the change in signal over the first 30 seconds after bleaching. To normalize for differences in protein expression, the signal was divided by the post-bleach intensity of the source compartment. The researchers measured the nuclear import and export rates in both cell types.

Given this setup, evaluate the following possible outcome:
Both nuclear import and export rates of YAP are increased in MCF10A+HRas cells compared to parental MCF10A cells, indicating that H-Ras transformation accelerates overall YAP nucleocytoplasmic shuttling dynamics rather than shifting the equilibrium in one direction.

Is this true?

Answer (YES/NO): YES